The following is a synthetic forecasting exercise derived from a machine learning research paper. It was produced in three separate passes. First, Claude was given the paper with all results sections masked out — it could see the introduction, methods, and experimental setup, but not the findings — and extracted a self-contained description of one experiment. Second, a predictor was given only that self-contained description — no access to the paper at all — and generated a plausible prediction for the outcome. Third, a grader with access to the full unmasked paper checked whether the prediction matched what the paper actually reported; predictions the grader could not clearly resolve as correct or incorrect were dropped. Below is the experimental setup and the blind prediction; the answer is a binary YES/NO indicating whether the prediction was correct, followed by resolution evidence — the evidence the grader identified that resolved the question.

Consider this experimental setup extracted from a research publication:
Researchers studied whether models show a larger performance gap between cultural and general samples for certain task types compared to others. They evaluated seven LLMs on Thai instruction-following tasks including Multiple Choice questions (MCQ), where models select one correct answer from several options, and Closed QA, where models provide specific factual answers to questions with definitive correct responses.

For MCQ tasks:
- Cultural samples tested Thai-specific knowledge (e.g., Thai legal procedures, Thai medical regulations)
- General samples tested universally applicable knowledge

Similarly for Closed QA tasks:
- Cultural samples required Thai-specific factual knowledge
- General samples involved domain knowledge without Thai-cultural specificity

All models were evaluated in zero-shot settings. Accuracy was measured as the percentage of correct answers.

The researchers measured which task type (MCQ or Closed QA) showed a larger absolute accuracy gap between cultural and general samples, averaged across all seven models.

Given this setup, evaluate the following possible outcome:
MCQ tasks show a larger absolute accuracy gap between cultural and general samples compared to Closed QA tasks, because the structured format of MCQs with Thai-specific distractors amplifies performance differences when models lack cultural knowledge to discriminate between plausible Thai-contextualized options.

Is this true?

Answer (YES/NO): YES